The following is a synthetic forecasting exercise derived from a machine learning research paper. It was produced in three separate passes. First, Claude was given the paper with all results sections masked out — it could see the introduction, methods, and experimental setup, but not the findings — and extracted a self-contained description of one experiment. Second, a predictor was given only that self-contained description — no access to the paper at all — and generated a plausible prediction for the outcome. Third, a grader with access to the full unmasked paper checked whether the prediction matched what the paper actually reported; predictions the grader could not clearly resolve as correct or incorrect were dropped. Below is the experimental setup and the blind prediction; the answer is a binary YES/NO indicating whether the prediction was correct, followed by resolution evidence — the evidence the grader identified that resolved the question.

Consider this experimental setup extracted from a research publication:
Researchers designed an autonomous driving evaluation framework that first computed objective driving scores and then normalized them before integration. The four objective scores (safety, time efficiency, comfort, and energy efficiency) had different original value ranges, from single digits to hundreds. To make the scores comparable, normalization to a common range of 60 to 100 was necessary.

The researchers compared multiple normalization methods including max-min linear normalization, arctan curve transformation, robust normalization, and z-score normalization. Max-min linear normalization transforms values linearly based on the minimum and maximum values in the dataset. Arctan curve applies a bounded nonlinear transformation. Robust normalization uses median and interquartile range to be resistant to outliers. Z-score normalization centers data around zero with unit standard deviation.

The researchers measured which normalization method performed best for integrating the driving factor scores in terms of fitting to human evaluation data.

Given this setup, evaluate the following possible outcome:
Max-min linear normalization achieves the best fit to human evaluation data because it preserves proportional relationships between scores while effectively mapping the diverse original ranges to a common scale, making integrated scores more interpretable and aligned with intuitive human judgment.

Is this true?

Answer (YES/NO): YES